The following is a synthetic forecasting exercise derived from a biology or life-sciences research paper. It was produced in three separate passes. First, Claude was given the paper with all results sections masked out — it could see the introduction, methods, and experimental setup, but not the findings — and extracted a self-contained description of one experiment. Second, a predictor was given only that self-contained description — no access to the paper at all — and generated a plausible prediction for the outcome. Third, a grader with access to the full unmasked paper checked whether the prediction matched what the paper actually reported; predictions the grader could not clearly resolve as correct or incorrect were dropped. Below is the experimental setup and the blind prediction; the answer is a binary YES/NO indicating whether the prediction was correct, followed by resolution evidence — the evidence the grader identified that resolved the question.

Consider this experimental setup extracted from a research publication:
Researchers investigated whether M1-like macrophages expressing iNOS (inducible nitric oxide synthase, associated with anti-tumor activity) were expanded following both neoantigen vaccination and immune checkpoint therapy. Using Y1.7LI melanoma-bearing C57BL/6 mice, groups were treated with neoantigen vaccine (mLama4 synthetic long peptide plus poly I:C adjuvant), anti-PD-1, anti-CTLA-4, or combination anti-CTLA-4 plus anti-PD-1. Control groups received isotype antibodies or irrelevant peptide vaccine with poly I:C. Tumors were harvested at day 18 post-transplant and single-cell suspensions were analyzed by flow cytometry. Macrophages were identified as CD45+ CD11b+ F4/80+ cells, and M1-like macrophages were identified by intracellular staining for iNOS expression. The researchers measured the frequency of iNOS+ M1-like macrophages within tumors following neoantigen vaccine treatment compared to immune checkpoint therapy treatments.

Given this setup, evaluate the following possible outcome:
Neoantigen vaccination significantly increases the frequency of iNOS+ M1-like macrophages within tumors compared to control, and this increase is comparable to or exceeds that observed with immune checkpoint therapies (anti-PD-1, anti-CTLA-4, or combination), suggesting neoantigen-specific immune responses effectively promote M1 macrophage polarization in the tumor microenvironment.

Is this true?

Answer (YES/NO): NO